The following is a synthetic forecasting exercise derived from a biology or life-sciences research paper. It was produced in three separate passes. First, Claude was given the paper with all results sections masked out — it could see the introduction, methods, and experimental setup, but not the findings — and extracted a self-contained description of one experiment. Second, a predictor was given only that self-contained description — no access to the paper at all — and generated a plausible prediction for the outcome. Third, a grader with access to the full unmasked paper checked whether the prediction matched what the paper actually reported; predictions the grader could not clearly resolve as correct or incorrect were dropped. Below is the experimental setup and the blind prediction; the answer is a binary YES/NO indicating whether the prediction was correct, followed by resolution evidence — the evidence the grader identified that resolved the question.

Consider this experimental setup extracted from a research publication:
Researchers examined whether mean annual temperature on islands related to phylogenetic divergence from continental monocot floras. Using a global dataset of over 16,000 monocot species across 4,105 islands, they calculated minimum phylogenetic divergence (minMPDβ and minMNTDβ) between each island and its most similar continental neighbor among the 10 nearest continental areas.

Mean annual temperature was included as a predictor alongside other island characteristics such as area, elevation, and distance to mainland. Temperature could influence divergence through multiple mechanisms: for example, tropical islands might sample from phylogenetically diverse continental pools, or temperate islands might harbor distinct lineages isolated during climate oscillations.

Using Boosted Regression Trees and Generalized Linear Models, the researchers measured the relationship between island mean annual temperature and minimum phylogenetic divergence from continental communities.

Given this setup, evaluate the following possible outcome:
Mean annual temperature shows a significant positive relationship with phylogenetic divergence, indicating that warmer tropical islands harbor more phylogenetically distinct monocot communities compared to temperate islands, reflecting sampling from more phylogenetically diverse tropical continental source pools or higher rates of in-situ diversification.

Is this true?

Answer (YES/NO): YES